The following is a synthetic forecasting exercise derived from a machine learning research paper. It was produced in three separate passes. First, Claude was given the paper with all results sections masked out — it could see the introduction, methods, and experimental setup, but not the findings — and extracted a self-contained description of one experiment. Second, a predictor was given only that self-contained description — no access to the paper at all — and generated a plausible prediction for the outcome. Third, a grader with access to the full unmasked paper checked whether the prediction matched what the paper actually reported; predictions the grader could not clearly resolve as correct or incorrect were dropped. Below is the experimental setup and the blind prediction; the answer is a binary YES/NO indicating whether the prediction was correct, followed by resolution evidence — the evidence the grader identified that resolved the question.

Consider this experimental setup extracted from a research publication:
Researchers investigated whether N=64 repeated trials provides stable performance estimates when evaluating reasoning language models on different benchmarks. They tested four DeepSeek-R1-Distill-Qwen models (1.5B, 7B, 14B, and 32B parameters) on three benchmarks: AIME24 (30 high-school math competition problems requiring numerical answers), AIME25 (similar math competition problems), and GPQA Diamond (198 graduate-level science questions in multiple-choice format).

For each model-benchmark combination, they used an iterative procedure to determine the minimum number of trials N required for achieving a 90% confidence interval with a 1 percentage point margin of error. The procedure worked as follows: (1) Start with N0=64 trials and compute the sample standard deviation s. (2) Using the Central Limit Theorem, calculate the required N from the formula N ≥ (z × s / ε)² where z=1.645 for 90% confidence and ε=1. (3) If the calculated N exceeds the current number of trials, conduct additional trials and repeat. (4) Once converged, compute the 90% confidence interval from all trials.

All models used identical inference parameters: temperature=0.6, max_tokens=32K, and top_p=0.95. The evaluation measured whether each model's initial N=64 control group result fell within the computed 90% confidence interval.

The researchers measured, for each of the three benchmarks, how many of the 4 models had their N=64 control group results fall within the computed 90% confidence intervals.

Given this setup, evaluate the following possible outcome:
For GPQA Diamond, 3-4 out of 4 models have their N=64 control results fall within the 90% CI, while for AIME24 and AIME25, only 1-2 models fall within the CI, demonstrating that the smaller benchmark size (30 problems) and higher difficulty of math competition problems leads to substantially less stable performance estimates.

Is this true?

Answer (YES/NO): NO